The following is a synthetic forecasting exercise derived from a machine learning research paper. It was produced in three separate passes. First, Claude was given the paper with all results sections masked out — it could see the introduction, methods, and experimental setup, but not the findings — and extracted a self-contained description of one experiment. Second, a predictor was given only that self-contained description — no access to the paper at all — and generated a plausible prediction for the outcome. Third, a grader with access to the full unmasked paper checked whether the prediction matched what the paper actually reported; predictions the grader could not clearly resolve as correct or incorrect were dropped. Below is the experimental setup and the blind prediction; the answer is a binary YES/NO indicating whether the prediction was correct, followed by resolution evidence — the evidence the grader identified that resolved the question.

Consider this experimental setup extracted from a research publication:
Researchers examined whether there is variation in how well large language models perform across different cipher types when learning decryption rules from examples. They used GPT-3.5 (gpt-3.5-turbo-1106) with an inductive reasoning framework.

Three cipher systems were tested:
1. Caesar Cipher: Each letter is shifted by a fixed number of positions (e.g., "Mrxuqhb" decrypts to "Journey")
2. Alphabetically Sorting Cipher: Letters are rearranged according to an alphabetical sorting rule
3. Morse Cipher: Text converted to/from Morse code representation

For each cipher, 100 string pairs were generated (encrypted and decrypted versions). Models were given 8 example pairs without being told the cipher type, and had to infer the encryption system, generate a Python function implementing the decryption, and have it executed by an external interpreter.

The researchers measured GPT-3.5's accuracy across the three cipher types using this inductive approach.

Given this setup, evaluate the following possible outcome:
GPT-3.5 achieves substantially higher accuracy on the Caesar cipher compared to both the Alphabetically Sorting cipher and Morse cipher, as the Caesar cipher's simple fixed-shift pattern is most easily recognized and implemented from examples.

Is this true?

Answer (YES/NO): NO